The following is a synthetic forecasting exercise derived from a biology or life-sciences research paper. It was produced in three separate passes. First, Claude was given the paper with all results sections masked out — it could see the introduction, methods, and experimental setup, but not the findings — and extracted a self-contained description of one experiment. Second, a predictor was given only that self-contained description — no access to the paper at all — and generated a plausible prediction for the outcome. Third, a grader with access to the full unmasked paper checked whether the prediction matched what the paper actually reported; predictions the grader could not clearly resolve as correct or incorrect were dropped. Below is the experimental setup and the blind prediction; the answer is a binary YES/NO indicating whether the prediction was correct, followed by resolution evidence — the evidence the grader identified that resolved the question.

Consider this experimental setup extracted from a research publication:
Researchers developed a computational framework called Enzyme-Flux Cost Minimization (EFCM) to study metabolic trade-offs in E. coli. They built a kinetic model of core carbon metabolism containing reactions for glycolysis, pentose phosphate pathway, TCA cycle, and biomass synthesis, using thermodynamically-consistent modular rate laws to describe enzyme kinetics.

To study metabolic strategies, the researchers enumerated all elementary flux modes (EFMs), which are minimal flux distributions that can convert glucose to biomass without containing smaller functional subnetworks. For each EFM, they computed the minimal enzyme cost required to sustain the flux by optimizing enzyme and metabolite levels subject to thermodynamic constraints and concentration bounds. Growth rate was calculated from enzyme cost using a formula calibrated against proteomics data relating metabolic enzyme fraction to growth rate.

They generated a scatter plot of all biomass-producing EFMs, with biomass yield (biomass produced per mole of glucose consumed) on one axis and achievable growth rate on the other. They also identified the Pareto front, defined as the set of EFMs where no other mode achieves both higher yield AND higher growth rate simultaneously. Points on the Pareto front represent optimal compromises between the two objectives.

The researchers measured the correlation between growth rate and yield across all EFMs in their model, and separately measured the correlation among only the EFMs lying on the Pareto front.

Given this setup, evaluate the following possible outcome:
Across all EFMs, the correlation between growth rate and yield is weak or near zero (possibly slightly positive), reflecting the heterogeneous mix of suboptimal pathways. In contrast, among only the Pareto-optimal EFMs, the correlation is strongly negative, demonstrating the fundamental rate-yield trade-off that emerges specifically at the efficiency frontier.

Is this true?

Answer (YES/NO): NO